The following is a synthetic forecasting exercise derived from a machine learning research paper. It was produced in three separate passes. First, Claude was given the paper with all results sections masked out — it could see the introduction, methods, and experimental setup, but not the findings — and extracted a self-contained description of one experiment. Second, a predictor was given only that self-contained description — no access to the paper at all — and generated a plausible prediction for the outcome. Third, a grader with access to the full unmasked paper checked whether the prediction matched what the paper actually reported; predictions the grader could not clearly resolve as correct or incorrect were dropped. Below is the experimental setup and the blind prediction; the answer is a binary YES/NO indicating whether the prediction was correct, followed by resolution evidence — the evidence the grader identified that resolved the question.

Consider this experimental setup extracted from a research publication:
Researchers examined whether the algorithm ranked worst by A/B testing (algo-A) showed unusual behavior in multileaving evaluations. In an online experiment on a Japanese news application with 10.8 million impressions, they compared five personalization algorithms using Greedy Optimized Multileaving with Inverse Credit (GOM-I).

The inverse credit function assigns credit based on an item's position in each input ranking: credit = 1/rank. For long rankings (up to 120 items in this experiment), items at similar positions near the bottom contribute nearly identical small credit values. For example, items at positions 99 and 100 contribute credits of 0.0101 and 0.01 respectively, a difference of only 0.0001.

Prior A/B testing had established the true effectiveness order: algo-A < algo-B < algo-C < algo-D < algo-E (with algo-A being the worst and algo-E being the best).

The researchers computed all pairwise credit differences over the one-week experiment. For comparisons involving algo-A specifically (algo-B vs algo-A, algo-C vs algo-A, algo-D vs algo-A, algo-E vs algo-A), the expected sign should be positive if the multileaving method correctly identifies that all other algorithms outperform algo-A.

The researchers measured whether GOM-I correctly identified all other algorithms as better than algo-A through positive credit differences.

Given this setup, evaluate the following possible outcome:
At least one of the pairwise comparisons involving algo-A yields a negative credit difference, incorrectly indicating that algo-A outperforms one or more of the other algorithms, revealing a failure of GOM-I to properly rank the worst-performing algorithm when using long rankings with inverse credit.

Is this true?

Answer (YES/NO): YES